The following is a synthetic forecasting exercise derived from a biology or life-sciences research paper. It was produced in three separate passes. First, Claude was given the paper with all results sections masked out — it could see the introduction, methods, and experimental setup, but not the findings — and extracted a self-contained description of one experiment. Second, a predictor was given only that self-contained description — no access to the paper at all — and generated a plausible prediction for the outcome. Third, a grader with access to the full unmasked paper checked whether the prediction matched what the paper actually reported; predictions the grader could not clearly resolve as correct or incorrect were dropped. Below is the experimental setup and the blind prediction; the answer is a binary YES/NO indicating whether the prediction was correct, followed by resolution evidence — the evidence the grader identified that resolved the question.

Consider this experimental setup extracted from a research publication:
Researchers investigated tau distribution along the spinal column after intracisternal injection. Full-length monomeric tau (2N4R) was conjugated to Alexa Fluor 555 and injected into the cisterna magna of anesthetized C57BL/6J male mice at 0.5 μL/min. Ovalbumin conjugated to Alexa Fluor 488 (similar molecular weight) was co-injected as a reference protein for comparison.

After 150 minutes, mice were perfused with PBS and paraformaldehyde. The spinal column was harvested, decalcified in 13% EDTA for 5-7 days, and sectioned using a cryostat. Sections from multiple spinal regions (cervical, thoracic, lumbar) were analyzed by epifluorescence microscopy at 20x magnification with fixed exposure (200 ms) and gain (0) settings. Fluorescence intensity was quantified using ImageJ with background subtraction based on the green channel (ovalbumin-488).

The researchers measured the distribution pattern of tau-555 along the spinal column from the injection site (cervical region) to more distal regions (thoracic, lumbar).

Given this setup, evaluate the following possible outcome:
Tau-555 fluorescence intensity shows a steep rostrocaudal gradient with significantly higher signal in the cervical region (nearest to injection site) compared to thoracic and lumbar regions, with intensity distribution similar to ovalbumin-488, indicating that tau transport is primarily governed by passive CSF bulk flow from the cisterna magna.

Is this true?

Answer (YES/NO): NO